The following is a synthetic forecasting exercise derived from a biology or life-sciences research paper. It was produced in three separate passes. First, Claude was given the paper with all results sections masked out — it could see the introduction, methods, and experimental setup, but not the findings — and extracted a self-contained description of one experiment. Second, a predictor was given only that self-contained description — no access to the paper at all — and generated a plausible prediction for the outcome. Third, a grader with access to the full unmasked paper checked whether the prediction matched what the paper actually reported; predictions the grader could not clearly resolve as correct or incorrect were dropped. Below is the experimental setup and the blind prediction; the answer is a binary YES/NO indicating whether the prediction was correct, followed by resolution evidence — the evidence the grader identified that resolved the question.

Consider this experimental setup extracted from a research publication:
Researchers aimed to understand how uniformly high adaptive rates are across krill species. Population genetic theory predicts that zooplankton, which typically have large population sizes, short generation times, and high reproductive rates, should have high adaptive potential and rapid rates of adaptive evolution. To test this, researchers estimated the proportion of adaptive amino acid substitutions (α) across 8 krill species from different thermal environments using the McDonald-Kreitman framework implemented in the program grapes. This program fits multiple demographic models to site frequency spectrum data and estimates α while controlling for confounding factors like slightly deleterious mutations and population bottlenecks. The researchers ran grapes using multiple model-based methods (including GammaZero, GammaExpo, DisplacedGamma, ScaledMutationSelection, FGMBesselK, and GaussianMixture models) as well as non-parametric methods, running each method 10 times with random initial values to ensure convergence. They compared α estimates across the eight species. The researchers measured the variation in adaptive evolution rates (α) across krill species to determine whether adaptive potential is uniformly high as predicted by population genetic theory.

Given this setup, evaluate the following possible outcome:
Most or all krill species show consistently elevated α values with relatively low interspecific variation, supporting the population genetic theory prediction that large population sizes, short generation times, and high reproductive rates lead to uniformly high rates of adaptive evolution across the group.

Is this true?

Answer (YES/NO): NO